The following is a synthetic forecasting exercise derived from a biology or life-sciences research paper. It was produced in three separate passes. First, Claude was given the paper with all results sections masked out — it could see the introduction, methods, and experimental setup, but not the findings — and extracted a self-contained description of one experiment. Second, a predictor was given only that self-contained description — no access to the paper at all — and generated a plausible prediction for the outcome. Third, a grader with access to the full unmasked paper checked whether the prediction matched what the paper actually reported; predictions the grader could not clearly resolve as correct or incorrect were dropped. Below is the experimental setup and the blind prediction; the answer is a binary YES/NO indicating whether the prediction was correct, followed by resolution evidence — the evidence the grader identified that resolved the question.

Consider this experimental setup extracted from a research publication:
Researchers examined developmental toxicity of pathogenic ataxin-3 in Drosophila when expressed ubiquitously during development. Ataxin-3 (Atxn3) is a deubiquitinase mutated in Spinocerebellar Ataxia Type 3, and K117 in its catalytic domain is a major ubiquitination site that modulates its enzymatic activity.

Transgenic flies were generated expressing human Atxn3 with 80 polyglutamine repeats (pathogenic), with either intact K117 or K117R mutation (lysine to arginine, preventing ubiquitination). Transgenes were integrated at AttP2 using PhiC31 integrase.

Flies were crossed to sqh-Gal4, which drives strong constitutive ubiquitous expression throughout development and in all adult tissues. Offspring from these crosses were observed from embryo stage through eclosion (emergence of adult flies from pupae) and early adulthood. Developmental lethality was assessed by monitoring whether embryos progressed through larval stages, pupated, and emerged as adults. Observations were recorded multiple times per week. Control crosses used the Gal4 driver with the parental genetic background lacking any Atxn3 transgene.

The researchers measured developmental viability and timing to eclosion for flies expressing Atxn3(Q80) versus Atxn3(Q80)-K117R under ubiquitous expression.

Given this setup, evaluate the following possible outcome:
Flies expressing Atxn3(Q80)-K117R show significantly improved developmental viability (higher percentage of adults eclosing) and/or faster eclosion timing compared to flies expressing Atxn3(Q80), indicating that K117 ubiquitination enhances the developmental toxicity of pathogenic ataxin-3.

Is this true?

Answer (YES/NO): NO